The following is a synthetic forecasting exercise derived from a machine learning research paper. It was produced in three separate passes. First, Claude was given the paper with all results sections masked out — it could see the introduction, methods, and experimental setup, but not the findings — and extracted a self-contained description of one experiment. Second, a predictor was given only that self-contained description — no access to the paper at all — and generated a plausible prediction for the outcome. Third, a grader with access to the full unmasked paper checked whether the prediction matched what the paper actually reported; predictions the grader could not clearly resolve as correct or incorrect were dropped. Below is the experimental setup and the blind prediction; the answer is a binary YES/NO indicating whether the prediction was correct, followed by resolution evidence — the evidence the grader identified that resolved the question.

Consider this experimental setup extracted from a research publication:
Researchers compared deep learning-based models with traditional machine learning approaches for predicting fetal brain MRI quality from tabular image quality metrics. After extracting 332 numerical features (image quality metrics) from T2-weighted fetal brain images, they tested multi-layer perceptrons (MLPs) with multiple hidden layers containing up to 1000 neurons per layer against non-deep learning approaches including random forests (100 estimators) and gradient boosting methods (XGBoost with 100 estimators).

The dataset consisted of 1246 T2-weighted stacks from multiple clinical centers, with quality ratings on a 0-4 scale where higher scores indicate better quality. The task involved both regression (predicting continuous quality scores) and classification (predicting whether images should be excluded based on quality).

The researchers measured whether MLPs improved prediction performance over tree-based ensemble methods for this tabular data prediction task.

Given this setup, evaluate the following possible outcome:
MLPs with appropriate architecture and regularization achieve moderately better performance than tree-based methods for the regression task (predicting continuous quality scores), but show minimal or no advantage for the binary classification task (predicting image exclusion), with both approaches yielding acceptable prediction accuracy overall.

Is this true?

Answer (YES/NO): NO